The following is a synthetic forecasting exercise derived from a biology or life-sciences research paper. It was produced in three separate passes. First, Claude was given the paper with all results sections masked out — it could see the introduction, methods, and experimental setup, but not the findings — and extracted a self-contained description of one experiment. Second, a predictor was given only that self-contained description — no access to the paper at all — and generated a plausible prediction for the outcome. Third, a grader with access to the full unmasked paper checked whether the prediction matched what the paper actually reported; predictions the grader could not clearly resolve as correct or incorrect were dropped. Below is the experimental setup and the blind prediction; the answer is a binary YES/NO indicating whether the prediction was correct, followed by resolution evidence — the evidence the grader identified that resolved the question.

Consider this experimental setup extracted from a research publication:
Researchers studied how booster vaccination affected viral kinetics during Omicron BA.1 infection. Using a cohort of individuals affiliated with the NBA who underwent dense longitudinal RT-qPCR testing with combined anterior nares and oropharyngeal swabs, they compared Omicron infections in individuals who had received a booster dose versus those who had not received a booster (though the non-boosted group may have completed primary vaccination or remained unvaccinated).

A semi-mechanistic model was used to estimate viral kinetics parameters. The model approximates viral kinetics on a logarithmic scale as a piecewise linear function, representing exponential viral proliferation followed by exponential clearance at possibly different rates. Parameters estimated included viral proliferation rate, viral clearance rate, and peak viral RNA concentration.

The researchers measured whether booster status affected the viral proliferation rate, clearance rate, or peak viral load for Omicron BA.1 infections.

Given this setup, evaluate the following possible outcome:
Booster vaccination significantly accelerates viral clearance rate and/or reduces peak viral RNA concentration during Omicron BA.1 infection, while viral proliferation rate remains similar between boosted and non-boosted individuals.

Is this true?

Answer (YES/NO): NO